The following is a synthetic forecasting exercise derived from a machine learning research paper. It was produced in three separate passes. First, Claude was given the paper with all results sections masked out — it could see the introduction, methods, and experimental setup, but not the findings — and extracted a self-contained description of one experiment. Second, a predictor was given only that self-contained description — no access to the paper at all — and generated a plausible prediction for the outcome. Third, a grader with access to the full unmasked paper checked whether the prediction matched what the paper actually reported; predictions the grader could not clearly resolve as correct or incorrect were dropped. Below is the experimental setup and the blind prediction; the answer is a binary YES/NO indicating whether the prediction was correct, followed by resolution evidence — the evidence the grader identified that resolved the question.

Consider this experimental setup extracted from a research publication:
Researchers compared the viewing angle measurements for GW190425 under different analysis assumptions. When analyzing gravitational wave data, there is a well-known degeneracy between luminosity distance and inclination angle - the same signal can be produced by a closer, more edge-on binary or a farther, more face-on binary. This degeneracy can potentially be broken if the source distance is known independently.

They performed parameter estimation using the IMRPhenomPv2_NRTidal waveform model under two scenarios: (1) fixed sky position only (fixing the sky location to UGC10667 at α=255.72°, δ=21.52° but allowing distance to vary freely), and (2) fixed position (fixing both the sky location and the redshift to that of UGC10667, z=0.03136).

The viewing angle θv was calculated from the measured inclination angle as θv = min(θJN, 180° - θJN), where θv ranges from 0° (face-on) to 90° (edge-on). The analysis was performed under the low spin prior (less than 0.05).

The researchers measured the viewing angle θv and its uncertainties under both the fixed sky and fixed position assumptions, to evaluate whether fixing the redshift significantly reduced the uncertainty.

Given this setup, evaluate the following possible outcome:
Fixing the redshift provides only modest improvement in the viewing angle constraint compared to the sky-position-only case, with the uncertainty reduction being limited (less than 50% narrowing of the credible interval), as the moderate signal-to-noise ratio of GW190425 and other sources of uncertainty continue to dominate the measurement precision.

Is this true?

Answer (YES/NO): NO